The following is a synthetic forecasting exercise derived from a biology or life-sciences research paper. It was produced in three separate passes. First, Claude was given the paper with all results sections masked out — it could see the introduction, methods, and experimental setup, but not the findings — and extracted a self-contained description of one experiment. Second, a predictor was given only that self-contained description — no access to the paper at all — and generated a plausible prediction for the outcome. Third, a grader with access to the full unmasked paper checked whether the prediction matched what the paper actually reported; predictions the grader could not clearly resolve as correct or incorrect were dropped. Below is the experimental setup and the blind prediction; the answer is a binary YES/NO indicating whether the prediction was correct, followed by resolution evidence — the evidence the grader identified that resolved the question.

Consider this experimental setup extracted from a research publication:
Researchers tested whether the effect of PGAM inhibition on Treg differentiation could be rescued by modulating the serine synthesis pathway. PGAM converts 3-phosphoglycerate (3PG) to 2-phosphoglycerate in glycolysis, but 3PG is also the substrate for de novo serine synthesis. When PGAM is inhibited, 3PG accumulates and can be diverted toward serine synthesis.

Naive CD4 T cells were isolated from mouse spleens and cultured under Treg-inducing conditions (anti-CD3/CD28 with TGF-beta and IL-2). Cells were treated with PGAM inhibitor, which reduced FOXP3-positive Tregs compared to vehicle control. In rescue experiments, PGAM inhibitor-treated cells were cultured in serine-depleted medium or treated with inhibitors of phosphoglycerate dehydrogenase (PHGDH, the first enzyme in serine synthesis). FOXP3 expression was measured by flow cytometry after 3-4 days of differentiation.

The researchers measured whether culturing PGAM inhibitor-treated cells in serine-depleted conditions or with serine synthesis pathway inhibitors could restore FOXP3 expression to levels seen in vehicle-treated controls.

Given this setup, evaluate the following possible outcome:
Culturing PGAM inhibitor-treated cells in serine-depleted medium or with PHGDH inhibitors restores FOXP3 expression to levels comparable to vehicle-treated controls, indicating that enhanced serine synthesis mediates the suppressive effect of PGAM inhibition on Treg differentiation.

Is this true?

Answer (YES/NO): YES